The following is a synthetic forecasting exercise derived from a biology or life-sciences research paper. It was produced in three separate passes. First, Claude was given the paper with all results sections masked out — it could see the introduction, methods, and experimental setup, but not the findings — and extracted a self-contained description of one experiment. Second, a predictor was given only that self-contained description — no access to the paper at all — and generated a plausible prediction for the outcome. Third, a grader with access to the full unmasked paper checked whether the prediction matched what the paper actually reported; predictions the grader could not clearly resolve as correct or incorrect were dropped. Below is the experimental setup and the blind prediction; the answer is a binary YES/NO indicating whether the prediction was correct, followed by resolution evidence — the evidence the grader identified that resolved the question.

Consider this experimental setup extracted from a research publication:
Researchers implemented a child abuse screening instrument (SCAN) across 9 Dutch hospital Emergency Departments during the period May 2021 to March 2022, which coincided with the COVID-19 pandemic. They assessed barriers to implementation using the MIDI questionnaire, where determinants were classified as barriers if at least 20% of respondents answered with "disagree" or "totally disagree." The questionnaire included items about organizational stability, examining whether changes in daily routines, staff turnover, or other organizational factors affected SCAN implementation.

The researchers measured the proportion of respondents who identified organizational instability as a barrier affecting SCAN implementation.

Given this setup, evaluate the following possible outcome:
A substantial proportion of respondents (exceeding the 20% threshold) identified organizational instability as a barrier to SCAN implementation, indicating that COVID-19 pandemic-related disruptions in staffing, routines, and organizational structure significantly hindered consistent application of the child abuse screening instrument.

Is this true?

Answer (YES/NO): YES